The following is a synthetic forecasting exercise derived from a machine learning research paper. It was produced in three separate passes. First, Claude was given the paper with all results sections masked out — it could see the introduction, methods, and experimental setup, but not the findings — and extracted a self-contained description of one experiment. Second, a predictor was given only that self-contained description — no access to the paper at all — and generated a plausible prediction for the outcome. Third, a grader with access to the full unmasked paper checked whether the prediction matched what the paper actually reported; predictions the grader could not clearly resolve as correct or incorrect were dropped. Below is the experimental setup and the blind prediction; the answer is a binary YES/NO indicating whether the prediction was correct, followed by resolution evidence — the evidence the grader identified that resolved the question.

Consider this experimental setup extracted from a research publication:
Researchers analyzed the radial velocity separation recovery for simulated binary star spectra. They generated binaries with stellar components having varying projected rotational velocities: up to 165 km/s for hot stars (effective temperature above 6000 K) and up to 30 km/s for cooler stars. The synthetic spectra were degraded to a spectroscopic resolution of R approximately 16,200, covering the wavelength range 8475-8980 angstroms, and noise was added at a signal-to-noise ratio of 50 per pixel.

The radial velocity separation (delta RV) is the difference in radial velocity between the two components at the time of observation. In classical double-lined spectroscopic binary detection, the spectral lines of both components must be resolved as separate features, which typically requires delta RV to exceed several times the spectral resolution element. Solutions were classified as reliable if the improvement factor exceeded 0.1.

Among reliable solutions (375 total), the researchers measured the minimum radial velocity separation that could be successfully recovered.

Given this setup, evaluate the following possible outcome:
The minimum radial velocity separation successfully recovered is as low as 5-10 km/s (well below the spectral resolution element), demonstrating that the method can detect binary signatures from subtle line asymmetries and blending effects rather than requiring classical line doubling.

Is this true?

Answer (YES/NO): NO